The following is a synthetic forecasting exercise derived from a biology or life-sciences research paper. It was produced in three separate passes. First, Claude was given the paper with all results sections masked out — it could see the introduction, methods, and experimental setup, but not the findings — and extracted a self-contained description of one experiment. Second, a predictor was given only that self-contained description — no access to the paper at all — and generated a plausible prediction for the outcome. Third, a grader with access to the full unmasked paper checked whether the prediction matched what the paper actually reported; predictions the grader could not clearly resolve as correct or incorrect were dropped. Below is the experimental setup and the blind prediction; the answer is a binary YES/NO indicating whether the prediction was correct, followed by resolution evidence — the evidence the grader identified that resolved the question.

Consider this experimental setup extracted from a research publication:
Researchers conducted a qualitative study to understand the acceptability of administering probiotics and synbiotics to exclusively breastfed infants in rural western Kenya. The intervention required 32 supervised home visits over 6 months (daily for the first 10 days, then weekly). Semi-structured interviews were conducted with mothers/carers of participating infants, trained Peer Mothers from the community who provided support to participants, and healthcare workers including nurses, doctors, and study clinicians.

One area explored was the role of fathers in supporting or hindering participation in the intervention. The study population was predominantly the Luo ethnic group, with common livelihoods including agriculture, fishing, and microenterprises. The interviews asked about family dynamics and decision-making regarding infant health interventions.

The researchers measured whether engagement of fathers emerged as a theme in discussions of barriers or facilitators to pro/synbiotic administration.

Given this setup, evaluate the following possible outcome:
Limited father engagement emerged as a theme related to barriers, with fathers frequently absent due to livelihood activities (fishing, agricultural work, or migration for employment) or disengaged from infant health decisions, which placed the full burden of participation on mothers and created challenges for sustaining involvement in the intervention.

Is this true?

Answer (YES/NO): NO